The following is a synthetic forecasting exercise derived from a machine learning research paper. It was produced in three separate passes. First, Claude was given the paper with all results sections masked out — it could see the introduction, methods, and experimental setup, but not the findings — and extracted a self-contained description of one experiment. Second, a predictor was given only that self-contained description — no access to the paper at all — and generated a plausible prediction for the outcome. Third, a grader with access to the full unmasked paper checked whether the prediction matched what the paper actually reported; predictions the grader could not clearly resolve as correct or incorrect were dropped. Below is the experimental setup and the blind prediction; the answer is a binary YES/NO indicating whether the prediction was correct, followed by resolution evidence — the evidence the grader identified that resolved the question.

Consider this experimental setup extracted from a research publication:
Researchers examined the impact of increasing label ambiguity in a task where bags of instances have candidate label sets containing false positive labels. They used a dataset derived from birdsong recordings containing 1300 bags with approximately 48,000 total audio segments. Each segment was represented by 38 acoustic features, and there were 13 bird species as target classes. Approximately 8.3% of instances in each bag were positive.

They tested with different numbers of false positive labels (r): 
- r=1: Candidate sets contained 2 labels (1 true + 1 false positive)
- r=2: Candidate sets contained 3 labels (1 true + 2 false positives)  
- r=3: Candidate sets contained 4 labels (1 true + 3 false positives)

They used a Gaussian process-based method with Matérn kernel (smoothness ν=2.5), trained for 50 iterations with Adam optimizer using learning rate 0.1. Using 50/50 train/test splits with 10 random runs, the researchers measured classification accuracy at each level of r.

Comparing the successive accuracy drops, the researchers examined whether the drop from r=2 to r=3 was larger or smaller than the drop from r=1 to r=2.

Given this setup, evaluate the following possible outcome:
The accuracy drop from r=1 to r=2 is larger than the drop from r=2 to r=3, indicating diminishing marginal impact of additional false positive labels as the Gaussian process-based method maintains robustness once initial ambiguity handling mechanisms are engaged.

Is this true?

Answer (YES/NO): NO